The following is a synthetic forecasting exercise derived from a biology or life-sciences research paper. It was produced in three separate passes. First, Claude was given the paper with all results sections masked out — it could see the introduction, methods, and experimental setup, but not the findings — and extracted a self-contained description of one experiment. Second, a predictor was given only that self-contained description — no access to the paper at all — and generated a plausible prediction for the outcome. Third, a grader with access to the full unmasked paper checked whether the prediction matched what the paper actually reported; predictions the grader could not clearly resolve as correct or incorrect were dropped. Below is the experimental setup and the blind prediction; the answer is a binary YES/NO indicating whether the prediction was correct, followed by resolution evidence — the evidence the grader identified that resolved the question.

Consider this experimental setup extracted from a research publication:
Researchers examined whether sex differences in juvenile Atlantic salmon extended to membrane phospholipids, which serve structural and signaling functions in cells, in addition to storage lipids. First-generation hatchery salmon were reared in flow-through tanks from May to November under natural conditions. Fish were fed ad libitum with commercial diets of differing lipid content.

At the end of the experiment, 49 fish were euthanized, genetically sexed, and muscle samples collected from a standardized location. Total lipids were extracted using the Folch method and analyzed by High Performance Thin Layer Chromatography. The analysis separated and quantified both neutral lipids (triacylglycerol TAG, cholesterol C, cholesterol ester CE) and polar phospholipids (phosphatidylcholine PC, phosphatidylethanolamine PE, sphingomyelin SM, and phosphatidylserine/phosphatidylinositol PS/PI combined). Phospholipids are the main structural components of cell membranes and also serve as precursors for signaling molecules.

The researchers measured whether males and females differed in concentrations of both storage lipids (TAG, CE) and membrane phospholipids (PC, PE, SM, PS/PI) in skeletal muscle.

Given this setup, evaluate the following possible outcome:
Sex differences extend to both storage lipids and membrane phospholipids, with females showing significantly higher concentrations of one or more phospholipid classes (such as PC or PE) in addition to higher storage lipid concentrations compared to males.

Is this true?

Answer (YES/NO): NO